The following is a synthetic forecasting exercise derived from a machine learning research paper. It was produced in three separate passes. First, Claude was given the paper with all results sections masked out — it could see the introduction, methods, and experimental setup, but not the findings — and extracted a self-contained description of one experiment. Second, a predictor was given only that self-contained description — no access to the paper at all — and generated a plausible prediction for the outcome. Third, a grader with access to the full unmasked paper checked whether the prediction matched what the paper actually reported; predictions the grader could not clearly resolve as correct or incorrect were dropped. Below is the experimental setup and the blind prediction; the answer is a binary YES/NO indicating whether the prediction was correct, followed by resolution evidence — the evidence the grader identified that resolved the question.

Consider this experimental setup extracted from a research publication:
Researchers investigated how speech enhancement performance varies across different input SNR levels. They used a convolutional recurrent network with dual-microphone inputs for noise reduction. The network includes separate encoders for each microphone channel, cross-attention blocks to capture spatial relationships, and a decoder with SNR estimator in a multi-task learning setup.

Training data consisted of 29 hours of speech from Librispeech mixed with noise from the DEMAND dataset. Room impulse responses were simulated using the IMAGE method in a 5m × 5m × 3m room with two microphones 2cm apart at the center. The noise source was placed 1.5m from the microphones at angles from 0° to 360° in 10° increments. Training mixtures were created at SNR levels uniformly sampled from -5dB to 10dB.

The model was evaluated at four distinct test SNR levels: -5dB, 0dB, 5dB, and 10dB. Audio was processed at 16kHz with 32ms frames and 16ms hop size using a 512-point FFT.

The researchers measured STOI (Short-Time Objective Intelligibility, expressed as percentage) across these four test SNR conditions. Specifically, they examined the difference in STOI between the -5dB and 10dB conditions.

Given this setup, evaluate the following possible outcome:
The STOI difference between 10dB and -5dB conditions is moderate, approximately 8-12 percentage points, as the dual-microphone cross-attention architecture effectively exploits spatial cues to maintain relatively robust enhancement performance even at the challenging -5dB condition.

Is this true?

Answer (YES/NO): YES